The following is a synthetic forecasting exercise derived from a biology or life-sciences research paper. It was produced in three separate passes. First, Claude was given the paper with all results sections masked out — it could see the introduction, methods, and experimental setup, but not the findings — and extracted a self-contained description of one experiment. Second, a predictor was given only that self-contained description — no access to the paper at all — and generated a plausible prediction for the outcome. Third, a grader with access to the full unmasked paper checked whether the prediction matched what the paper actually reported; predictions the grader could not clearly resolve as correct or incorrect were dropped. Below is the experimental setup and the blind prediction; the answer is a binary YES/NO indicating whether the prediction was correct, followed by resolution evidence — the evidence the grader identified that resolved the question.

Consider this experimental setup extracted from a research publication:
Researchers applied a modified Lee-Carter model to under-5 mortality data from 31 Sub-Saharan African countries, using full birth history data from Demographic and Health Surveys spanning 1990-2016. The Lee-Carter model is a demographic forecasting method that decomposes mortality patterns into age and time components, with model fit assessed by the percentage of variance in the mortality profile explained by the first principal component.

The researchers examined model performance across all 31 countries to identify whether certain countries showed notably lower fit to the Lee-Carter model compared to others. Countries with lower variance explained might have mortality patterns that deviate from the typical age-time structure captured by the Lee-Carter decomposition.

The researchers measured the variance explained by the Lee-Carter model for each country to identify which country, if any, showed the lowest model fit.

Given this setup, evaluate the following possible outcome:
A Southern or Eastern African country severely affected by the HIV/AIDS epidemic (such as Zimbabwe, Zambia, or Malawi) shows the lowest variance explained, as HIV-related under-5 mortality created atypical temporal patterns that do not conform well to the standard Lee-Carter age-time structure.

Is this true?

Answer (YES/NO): NO